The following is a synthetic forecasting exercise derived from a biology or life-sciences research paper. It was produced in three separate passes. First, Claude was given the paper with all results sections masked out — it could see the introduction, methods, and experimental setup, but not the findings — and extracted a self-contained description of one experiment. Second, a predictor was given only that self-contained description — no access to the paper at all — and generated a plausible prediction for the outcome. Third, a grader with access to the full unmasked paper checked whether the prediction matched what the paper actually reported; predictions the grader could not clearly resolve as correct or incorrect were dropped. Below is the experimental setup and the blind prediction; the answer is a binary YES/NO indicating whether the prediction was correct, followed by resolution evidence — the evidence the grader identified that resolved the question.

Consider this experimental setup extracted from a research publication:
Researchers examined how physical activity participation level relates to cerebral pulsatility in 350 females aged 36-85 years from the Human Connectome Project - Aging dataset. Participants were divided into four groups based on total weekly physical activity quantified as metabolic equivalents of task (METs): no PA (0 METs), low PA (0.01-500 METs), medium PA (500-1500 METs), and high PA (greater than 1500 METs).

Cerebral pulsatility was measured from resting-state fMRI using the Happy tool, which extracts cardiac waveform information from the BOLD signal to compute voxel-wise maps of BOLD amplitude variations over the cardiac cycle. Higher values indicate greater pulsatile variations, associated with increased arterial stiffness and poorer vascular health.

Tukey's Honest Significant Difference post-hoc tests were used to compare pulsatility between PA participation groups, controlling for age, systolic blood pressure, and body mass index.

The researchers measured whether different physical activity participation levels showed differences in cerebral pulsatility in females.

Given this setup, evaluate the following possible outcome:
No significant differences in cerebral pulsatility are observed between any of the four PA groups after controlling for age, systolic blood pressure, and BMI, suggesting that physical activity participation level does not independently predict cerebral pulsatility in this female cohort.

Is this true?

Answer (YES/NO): NO